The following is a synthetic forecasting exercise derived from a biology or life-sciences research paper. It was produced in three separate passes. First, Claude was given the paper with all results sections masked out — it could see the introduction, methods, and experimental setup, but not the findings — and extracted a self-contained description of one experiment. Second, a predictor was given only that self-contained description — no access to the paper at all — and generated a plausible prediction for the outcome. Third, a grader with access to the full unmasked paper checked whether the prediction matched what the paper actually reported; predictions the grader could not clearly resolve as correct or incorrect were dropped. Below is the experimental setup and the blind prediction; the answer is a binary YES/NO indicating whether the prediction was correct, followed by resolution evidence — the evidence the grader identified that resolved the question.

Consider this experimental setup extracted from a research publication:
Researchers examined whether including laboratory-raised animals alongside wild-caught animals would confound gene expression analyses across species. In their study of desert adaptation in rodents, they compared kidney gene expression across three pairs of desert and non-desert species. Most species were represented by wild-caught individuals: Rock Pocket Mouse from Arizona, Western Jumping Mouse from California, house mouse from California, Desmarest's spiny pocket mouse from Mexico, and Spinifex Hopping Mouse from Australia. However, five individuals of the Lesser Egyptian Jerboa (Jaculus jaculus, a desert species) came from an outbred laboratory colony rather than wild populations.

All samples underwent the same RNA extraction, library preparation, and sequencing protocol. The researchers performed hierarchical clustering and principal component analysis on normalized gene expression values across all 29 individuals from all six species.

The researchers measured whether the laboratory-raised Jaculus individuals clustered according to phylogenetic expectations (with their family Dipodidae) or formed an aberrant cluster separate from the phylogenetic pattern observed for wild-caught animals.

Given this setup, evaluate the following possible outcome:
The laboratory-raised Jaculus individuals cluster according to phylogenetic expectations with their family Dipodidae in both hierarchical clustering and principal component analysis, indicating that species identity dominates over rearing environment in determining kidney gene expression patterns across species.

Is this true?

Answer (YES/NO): YES